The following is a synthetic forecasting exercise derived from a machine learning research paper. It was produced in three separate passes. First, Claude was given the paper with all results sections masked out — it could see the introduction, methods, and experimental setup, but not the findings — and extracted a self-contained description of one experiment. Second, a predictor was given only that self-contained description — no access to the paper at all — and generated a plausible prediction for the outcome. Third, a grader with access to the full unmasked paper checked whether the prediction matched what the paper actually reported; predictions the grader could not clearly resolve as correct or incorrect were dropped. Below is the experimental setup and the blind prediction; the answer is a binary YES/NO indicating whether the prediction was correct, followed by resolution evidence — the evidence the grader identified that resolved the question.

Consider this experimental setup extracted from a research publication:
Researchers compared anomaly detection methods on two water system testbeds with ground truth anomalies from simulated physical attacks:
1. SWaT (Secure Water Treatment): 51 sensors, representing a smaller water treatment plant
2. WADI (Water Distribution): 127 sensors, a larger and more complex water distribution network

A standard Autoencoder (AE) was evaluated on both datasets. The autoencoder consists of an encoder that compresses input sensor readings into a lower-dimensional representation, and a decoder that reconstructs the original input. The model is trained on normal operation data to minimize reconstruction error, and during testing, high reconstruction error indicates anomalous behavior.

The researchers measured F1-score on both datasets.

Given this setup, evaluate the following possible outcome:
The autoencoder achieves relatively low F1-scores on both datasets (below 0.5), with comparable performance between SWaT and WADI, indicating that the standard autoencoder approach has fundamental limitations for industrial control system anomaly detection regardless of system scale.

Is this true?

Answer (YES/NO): NO